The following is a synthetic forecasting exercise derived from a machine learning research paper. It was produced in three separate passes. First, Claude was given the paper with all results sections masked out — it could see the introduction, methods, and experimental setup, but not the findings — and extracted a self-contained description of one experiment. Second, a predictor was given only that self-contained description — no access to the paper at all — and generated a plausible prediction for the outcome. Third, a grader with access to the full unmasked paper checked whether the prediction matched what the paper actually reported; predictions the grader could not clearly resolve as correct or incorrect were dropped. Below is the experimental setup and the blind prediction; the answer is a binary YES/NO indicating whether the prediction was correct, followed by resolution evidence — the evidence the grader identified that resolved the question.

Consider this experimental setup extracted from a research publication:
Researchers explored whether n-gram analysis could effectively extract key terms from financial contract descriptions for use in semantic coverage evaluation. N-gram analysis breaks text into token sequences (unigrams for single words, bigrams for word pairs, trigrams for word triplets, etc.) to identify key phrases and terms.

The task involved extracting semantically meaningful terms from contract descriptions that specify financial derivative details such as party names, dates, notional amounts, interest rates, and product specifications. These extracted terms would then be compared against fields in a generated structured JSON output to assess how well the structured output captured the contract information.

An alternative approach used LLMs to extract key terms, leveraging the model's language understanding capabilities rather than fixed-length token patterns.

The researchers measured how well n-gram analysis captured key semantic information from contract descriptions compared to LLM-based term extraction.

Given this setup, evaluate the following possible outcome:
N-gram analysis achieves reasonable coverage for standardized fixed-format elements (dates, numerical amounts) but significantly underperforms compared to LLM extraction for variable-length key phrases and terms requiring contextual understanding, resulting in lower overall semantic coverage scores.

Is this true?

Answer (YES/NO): NO